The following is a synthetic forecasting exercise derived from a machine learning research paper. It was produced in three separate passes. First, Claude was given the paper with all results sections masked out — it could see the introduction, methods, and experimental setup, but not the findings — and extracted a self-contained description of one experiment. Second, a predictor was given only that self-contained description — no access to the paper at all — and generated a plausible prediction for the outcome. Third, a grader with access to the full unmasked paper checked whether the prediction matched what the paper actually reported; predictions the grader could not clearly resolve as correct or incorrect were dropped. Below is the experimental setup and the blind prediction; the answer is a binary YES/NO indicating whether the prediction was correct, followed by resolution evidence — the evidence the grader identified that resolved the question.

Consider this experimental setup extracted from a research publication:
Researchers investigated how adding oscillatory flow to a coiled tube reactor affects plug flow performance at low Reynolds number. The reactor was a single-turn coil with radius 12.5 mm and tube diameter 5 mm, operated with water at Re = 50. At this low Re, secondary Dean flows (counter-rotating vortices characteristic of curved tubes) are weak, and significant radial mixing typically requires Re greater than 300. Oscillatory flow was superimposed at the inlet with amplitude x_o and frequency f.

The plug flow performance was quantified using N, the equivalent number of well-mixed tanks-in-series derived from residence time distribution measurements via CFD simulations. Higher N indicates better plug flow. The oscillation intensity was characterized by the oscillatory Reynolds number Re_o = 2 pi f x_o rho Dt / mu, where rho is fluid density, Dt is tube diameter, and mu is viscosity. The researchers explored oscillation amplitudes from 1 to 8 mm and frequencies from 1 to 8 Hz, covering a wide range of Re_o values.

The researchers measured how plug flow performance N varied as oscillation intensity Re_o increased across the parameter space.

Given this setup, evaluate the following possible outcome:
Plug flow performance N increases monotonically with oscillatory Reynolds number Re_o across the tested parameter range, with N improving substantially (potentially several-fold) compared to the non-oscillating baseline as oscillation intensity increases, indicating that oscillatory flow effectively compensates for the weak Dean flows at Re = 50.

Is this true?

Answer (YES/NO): NO